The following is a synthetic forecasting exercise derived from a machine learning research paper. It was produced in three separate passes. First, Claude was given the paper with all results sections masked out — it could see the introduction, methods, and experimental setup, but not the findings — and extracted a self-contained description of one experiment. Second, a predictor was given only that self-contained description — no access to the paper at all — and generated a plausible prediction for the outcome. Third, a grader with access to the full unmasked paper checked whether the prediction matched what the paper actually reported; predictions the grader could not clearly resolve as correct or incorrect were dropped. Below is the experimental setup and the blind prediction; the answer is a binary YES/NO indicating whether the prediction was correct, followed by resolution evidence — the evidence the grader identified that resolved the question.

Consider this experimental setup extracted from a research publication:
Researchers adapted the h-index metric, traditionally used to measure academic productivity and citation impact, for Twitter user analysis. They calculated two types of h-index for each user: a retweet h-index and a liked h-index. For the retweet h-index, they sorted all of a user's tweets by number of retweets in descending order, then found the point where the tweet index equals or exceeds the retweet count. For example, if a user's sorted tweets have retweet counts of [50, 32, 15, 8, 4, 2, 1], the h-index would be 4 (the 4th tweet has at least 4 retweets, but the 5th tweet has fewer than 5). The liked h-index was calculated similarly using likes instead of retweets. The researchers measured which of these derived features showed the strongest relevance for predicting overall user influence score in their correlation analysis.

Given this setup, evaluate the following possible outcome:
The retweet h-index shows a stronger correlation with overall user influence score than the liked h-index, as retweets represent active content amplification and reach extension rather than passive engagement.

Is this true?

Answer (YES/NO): NO